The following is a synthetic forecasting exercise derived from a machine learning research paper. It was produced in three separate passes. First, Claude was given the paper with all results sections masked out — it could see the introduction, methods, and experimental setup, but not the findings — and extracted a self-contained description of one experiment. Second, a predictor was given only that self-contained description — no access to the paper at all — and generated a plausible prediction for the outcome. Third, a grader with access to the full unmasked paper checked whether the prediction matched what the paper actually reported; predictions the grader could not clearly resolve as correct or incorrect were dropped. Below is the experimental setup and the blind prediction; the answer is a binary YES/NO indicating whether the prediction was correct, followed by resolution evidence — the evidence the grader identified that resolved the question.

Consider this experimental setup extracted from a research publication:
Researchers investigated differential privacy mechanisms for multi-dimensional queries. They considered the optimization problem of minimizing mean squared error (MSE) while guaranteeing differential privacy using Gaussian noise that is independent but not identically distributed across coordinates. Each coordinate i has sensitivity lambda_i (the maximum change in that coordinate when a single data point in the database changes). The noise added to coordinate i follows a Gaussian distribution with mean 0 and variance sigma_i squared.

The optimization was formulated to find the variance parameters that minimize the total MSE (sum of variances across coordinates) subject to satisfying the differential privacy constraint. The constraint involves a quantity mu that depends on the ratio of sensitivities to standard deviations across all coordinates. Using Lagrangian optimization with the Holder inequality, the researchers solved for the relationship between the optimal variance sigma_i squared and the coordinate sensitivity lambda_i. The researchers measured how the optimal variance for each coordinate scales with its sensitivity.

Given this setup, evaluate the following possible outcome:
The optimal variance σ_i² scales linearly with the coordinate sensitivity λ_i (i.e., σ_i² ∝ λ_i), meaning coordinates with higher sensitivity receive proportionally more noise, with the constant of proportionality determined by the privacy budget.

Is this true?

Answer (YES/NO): YES